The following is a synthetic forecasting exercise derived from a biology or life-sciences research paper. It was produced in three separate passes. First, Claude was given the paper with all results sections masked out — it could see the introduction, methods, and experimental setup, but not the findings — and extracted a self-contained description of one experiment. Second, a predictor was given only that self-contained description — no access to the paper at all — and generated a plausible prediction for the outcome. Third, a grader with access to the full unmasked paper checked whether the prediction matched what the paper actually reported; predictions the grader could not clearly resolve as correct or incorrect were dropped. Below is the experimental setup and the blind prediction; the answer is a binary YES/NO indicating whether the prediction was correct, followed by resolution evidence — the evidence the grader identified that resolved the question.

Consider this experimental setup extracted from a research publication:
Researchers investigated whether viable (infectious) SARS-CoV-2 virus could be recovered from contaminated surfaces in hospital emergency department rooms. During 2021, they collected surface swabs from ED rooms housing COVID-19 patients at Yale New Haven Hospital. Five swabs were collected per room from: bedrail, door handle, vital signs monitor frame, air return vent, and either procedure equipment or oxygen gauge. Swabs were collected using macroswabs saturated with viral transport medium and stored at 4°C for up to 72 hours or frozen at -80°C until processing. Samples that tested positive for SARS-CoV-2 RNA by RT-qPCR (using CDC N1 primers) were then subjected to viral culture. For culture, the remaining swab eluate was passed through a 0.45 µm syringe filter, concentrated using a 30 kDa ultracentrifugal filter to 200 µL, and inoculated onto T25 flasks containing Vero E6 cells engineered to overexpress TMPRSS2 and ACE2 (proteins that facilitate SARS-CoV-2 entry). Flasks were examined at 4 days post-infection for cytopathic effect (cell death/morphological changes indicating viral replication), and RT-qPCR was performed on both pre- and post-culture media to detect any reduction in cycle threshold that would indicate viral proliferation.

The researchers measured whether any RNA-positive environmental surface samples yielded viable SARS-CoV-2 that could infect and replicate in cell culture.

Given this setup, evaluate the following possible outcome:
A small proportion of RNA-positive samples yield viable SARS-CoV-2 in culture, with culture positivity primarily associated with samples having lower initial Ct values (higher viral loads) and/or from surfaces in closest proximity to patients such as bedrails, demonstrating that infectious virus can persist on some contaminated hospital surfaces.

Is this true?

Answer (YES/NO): YES